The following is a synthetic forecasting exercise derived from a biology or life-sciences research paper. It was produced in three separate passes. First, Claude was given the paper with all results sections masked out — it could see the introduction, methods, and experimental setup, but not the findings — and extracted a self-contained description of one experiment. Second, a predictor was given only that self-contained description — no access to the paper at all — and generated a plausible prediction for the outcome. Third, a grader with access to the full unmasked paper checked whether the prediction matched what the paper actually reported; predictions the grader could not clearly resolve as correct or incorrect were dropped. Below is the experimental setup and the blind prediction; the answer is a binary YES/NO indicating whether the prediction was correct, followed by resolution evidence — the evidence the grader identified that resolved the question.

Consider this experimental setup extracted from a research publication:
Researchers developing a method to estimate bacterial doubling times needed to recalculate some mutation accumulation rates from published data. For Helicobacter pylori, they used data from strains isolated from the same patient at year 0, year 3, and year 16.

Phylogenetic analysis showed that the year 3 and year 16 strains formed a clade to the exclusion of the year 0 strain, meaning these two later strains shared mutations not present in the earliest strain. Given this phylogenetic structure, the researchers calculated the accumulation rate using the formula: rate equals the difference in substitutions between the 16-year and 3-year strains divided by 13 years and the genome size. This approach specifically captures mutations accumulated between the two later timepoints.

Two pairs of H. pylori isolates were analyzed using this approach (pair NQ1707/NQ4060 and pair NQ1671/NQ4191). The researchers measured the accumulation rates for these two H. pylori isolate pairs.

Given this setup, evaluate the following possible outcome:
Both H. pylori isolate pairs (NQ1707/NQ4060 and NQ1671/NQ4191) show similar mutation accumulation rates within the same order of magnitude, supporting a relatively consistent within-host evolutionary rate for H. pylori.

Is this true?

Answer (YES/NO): YES